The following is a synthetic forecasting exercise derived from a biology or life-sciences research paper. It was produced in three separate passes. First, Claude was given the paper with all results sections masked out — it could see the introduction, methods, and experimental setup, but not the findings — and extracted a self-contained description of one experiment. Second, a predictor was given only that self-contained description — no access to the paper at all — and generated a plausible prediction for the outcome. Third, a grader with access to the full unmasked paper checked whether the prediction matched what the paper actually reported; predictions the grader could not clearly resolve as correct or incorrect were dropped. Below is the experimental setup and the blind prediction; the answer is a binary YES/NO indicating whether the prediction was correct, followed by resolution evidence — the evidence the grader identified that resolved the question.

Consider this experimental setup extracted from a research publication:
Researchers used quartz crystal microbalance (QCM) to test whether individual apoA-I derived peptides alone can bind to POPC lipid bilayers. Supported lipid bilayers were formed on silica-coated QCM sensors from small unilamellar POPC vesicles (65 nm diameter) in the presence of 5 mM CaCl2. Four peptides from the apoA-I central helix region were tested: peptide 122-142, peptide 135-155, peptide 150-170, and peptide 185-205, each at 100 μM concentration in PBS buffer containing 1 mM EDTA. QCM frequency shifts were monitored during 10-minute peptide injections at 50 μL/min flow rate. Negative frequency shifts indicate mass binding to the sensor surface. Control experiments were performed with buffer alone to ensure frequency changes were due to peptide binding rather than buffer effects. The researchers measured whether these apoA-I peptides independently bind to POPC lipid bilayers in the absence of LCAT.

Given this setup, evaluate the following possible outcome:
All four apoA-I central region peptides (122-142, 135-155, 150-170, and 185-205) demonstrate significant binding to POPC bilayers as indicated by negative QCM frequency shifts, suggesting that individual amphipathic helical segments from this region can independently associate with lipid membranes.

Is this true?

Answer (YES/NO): NO